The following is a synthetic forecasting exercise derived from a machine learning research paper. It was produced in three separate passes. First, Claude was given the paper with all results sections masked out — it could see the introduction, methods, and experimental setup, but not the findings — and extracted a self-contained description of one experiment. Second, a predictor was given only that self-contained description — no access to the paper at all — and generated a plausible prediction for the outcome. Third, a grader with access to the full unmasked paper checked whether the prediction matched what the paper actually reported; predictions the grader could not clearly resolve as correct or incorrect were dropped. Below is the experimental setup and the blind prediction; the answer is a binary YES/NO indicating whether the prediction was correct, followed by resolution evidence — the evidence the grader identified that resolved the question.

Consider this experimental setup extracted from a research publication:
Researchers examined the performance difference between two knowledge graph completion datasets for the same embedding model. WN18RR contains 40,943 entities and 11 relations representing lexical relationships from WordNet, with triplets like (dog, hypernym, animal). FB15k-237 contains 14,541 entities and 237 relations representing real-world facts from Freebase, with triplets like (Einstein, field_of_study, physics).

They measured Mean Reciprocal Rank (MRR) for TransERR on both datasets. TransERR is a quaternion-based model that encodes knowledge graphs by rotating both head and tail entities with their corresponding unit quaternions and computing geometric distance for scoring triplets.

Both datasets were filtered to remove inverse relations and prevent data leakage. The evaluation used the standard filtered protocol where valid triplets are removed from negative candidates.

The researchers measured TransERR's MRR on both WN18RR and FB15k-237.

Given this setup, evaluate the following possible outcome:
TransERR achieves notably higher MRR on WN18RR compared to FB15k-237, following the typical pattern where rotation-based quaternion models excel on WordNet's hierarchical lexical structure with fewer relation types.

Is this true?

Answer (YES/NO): YES